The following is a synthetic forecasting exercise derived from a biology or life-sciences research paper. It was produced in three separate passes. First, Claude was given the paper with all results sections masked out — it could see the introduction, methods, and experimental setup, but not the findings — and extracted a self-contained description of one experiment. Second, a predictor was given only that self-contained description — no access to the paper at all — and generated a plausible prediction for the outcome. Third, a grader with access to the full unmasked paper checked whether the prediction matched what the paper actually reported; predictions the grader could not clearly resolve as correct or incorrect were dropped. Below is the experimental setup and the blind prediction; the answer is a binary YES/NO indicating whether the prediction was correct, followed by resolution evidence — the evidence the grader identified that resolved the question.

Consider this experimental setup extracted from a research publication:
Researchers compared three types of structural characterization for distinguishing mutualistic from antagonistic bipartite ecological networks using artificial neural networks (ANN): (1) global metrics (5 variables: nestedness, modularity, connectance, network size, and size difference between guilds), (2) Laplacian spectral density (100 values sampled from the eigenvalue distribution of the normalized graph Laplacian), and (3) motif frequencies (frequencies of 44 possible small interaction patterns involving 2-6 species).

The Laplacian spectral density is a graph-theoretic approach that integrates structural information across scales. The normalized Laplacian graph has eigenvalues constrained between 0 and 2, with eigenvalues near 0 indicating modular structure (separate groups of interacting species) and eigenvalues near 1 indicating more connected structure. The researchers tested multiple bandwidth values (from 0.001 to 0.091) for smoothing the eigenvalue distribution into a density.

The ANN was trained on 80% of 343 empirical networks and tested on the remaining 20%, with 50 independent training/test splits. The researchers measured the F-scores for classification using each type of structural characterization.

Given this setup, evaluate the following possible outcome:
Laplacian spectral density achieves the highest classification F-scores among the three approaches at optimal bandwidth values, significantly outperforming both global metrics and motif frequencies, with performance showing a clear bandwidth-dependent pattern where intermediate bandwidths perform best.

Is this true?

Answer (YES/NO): NO